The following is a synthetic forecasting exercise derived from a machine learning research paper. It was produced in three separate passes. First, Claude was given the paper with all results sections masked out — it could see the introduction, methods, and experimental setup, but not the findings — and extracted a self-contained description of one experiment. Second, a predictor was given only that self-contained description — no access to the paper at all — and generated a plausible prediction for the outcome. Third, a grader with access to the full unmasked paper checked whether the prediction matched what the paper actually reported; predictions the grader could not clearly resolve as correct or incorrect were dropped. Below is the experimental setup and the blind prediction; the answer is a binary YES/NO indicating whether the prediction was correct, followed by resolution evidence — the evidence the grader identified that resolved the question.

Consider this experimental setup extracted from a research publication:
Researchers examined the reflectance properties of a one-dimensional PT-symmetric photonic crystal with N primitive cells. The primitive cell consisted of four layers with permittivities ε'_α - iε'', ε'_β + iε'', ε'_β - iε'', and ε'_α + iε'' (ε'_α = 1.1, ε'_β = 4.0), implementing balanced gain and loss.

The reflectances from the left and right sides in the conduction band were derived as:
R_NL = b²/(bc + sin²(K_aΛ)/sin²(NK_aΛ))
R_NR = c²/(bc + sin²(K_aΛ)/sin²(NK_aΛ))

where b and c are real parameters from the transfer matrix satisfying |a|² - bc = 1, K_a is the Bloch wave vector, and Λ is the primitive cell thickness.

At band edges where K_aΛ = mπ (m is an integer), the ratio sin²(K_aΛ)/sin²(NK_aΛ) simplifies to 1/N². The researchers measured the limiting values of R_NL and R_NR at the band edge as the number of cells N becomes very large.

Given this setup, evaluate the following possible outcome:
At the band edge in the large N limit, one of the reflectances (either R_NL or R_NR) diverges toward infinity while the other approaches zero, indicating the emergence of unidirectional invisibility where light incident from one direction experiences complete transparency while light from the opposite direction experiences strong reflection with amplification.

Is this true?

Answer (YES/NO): NO